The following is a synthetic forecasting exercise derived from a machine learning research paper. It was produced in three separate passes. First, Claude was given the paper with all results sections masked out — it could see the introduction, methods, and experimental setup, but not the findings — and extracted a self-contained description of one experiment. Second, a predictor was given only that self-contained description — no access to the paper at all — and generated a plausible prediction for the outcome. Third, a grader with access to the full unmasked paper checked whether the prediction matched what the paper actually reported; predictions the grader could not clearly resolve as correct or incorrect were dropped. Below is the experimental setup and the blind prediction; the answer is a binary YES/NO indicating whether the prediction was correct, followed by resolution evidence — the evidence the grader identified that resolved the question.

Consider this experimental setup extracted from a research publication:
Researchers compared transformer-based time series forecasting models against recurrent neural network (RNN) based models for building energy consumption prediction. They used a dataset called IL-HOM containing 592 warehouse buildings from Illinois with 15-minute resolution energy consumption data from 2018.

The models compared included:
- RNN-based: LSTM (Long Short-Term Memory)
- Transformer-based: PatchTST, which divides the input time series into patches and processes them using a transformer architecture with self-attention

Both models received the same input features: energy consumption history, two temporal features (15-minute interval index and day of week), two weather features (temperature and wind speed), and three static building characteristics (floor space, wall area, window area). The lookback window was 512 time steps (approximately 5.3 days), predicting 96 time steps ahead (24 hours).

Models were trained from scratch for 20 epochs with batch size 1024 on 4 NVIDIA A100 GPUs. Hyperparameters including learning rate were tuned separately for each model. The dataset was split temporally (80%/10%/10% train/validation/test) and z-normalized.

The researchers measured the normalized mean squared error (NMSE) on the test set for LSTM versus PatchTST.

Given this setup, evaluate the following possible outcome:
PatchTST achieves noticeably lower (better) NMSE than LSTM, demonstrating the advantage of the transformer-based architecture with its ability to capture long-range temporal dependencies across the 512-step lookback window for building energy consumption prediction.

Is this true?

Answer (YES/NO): YES